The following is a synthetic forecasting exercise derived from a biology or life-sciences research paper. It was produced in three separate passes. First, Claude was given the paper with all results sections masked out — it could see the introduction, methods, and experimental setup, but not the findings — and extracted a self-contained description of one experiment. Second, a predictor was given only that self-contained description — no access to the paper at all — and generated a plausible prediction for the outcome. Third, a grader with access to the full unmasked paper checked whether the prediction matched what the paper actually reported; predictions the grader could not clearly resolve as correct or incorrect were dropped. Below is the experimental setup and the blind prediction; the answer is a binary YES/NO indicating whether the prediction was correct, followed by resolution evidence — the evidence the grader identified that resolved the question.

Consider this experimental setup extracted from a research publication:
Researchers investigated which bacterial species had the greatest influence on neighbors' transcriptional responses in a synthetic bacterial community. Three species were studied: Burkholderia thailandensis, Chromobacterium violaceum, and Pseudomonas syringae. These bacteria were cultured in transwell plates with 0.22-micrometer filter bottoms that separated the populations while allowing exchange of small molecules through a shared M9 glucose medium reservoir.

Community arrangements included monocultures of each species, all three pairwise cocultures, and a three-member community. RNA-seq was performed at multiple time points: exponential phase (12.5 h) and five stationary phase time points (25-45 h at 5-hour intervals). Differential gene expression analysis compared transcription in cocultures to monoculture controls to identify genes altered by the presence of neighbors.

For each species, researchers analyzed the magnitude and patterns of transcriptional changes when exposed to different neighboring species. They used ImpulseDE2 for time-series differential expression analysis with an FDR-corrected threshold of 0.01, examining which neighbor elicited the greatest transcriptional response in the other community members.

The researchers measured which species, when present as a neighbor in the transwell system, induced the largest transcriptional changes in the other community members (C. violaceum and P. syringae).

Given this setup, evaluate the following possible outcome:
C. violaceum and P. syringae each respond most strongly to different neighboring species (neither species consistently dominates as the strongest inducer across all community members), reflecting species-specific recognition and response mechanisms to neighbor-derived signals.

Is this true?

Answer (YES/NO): NO